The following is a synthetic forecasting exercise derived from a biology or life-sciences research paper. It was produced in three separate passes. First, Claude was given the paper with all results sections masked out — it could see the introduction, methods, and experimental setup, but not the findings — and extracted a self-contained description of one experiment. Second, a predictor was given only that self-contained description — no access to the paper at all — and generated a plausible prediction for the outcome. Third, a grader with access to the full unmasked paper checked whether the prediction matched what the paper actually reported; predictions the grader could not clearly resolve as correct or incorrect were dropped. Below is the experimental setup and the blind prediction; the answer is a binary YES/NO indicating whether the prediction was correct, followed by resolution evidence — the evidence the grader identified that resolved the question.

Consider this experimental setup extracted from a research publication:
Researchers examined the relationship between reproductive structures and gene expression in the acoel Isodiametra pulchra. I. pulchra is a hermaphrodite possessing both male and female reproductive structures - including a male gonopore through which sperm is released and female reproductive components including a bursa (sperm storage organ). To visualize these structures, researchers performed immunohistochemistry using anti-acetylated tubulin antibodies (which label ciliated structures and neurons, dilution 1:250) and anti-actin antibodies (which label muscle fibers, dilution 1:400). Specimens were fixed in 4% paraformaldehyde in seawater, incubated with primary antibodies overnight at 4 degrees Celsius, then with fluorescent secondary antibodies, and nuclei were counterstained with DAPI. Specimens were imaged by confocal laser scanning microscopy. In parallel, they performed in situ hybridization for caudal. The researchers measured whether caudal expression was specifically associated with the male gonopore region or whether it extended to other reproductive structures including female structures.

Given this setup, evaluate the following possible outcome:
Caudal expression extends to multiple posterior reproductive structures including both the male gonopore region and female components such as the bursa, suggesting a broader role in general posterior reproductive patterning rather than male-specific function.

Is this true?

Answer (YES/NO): NO